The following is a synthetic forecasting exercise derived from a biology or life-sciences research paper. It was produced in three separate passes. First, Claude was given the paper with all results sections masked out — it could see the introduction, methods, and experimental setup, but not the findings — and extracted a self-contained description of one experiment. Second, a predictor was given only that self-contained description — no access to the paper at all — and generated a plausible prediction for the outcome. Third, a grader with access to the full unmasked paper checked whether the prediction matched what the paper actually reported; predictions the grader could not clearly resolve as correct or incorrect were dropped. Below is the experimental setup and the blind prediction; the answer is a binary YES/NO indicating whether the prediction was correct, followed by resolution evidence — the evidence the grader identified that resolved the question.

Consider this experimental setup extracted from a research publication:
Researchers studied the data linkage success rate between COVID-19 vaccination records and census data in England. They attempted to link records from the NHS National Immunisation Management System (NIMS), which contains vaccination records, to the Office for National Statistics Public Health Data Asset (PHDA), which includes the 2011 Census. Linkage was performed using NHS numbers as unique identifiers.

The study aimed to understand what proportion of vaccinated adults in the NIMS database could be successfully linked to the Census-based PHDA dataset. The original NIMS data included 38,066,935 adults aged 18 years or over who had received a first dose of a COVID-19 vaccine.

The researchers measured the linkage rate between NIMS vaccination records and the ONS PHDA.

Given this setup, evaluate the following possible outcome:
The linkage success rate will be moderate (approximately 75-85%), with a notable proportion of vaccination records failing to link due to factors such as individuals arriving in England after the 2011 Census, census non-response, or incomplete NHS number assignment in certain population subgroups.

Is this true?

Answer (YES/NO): YES